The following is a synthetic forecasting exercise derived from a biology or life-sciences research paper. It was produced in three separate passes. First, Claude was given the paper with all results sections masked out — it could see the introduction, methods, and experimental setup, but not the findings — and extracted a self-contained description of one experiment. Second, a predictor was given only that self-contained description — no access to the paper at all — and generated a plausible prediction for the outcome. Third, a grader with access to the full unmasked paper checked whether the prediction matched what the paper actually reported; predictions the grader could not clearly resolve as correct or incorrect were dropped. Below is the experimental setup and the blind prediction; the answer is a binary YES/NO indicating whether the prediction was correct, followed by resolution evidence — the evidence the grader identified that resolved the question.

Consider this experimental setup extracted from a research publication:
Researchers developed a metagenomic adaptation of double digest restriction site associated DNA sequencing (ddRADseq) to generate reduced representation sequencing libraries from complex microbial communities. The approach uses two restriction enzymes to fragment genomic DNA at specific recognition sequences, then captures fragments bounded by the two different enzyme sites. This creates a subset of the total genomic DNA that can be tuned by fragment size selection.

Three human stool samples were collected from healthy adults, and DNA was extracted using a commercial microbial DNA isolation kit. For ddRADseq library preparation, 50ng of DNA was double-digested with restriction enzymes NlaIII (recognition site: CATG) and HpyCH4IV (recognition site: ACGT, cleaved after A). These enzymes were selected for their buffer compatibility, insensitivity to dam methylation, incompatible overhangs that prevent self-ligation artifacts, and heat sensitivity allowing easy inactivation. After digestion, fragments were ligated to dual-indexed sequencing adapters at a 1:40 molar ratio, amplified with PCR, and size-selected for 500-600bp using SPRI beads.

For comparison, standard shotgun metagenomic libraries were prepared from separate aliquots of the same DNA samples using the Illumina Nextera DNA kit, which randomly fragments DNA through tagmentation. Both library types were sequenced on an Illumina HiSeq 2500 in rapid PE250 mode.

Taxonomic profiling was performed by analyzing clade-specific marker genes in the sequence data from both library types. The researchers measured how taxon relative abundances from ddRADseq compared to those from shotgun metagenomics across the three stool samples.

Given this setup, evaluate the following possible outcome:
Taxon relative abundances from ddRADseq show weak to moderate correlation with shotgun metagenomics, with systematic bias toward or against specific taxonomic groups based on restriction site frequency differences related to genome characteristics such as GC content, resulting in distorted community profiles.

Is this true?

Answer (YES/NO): NO